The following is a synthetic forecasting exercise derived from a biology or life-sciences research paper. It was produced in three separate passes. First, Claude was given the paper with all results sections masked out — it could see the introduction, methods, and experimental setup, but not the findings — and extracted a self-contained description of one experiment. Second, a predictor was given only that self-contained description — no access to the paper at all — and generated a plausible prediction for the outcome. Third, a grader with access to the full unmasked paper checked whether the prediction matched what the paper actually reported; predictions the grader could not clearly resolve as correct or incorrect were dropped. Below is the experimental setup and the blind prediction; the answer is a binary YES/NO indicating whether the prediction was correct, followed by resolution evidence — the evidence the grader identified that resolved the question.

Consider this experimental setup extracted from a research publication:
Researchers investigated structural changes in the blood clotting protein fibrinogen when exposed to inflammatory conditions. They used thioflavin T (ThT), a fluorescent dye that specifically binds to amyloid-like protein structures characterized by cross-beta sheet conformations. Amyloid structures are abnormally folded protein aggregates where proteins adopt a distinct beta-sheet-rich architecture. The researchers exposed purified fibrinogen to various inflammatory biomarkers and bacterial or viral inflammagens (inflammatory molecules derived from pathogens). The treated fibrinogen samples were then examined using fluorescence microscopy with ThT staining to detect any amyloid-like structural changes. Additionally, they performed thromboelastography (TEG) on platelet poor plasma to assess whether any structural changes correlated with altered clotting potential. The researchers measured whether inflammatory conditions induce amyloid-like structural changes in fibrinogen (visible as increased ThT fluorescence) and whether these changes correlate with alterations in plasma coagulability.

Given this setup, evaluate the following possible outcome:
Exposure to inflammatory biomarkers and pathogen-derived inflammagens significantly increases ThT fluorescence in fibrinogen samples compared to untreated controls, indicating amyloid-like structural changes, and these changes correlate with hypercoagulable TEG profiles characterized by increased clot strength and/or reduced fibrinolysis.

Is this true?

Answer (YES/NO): YES